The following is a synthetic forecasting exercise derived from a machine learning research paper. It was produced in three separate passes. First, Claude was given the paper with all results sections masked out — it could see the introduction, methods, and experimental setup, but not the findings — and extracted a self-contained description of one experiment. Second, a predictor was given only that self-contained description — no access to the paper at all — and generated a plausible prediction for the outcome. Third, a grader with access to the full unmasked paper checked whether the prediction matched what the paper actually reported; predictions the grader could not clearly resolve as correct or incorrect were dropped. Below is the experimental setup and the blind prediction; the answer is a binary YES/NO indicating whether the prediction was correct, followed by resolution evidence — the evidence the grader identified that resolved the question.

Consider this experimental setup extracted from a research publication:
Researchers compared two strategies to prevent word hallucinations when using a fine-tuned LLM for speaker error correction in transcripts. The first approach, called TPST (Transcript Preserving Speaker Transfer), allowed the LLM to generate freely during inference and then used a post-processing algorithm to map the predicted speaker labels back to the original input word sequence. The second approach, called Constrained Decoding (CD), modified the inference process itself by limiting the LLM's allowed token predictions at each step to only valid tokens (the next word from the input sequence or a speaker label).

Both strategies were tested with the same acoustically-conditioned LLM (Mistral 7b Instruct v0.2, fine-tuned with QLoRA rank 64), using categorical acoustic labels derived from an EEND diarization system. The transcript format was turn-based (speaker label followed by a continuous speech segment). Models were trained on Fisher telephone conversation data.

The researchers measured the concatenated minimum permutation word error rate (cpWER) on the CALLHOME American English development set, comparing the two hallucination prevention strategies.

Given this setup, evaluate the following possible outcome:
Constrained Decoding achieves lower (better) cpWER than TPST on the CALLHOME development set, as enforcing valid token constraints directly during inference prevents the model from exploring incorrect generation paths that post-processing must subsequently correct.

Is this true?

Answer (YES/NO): YES